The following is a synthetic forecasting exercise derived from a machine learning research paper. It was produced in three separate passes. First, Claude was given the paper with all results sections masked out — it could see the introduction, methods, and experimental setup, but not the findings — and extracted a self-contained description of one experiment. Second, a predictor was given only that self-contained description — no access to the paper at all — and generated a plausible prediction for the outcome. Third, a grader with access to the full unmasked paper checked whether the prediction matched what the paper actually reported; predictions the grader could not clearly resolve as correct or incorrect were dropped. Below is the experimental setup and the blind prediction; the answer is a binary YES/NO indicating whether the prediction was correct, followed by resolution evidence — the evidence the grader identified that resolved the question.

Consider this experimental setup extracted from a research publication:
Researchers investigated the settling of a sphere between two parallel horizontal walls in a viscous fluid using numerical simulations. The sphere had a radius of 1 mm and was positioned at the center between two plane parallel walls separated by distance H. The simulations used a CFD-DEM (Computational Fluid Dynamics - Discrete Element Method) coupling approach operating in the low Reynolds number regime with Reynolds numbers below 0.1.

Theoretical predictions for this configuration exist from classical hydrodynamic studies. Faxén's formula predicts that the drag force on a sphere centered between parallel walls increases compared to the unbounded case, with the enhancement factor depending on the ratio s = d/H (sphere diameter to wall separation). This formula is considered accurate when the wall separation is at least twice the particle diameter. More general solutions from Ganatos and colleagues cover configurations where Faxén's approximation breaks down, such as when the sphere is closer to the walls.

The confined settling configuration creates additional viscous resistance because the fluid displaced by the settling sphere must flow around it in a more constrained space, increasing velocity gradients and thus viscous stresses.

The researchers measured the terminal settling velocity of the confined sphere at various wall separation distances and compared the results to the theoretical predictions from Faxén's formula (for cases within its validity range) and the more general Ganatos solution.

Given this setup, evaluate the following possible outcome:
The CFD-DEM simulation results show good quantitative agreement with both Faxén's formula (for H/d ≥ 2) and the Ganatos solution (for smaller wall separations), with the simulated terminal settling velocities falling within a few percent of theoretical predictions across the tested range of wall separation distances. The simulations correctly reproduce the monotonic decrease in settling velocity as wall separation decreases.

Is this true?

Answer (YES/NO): NO